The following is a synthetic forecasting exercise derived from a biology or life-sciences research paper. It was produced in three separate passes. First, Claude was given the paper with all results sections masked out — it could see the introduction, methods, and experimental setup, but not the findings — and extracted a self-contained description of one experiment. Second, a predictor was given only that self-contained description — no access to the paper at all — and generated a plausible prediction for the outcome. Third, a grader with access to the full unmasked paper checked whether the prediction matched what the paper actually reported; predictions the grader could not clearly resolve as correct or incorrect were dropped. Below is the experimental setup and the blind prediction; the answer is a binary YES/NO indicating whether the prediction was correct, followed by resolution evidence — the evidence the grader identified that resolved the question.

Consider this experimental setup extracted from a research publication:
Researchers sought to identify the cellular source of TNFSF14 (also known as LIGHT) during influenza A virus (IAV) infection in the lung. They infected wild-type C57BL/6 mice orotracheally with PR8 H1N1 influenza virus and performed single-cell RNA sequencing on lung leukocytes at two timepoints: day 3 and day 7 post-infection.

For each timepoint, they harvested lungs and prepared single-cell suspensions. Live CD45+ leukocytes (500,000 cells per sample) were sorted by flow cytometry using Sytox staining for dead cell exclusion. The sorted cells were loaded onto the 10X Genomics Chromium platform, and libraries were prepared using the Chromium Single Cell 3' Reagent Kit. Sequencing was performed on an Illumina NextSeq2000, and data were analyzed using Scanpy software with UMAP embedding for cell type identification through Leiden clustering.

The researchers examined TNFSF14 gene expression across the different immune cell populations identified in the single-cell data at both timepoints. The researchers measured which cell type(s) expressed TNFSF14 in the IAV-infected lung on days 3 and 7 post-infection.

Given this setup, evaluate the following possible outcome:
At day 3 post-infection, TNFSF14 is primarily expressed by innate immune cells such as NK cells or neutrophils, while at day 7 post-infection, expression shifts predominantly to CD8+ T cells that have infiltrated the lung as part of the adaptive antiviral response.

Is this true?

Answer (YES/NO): NO